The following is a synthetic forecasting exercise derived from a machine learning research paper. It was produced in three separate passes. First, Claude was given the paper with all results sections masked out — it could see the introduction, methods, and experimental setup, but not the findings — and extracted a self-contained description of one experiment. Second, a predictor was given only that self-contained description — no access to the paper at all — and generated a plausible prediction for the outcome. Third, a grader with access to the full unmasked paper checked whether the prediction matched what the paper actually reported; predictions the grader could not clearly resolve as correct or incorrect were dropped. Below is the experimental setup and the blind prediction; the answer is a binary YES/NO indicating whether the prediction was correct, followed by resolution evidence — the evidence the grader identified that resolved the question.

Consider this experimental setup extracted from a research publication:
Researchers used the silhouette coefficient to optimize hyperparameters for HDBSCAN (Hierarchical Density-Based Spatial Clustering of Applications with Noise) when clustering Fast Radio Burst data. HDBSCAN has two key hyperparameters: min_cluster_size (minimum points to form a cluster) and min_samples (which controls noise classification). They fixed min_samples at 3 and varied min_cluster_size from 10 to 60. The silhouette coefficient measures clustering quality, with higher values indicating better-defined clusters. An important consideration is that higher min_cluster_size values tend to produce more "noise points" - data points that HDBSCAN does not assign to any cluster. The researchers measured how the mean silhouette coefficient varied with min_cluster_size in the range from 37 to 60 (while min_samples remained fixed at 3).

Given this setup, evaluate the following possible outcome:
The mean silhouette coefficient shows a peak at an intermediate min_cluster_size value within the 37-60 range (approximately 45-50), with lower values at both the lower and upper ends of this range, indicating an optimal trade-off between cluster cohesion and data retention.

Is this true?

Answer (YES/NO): NO